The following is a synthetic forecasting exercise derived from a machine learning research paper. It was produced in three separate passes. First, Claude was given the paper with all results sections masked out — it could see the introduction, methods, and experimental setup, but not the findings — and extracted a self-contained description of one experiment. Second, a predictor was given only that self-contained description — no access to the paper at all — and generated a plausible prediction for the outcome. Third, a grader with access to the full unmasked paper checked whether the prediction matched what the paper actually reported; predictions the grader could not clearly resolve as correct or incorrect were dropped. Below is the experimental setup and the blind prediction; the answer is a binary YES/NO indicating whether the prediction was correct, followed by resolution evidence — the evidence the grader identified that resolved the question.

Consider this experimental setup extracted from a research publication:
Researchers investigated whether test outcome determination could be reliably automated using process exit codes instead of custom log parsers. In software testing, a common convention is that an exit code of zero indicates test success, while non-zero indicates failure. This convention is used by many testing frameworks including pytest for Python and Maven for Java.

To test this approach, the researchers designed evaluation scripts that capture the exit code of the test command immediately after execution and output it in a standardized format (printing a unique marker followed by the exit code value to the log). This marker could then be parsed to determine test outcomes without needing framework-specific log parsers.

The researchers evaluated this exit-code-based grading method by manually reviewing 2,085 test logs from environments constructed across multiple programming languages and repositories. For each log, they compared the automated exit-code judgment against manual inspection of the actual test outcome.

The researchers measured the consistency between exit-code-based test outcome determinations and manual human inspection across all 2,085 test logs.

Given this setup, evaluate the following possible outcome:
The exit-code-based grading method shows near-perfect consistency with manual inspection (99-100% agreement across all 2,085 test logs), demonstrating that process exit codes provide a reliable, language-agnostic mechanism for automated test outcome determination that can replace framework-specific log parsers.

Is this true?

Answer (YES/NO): YES